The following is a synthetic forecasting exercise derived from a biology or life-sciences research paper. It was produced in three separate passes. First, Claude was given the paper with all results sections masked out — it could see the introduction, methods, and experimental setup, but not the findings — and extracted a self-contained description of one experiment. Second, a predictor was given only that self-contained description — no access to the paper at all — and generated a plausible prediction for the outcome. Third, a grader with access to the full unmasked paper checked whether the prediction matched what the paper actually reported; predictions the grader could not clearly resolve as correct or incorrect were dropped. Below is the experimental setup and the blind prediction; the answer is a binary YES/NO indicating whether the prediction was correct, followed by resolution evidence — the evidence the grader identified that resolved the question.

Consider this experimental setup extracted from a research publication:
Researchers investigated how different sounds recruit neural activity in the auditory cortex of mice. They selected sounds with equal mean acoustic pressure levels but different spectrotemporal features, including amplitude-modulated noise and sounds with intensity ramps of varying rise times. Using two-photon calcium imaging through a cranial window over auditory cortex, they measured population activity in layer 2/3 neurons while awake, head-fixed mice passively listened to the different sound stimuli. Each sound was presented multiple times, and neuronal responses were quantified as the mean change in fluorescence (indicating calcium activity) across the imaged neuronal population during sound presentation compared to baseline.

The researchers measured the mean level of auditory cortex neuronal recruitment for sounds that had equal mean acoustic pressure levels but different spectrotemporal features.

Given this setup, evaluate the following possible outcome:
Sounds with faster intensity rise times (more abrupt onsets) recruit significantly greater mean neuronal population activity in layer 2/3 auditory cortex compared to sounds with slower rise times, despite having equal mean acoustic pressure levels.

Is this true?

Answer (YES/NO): NO